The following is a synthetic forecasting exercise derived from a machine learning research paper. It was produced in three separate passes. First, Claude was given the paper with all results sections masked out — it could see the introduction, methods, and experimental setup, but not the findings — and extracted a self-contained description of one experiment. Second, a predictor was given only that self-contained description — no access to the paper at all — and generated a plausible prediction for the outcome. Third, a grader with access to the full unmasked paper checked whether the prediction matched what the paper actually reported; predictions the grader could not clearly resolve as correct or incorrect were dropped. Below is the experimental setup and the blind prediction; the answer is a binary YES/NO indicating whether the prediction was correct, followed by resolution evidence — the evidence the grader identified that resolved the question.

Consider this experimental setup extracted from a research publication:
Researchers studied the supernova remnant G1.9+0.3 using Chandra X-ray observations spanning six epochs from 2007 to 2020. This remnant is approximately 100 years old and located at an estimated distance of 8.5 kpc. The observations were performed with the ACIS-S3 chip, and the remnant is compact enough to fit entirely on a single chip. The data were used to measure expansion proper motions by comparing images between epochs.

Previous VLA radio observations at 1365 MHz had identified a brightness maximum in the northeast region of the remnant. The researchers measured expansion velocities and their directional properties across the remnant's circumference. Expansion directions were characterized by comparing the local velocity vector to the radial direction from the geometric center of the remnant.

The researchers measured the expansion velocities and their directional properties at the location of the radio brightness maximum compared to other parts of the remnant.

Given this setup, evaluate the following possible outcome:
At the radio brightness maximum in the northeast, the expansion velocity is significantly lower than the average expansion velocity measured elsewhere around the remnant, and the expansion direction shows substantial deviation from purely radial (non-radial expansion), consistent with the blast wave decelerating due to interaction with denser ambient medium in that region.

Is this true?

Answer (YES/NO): YES